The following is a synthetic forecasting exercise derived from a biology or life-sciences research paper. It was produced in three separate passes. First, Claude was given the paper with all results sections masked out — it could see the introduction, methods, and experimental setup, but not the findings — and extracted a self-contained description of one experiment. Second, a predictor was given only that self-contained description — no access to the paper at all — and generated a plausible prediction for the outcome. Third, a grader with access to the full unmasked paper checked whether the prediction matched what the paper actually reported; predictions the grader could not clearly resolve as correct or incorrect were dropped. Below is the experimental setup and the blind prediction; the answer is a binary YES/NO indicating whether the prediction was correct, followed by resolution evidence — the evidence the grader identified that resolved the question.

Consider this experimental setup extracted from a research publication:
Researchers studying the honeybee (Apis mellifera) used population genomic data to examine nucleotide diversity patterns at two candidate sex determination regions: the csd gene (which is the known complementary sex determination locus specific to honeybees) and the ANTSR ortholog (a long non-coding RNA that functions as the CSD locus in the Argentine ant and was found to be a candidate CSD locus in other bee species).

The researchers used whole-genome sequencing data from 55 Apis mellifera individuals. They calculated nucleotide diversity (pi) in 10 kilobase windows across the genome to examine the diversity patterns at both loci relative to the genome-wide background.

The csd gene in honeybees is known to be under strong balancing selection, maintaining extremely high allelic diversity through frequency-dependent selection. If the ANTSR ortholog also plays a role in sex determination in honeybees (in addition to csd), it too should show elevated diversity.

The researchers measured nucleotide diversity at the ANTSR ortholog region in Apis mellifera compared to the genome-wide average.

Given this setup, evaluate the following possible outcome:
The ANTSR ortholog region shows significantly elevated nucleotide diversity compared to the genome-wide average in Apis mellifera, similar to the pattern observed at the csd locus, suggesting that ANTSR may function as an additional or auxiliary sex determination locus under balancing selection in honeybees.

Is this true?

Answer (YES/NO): NO